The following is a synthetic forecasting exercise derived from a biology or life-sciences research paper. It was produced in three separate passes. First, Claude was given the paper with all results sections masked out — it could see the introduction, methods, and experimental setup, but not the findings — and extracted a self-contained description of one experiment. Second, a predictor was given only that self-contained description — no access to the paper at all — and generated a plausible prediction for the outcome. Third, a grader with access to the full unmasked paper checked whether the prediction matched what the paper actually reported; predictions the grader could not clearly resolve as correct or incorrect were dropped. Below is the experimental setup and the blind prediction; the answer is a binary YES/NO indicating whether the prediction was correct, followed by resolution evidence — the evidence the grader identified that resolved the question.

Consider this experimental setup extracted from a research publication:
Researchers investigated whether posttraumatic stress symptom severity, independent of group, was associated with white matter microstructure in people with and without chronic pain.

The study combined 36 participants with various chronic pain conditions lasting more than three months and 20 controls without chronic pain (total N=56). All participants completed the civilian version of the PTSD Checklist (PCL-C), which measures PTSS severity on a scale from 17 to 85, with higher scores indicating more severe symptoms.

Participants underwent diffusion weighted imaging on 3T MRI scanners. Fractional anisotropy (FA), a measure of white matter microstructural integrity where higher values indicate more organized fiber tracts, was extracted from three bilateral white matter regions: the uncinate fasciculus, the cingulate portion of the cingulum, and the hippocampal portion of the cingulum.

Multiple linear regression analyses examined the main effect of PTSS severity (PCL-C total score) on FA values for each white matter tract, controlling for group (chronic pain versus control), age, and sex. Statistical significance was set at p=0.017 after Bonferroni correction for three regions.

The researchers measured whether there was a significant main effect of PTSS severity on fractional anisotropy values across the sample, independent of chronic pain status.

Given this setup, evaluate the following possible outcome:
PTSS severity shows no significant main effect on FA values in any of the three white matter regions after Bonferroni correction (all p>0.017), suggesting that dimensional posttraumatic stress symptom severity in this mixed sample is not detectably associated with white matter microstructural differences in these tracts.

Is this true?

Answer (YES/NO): NO